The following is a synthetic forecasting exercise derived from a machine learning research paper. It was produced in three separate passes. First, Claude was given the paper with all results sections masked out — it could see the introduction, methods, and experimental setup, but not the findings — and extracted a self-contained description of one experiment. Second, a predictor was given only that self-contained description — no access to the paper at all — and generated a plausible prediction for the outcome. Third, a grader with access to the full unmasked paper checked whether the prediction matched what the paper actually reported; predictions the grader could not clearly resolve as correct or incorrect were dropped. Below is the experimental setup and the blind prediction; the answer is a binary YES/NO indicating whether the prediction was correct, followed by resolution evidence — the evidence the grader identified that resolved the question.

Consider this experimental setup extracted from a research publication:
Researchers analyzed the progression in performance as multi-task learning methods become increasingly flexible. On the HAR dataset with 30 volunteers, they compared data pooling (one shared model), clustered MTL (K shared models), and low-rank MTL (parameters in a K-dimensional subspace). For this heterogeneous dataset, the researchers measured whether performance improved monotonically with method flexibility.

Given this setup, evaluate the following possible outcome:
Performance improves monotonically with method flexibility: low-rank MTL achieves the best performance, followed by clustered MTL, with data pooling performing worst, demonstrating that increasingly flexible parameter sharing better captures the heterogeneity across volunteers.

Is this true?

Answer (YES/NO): YES